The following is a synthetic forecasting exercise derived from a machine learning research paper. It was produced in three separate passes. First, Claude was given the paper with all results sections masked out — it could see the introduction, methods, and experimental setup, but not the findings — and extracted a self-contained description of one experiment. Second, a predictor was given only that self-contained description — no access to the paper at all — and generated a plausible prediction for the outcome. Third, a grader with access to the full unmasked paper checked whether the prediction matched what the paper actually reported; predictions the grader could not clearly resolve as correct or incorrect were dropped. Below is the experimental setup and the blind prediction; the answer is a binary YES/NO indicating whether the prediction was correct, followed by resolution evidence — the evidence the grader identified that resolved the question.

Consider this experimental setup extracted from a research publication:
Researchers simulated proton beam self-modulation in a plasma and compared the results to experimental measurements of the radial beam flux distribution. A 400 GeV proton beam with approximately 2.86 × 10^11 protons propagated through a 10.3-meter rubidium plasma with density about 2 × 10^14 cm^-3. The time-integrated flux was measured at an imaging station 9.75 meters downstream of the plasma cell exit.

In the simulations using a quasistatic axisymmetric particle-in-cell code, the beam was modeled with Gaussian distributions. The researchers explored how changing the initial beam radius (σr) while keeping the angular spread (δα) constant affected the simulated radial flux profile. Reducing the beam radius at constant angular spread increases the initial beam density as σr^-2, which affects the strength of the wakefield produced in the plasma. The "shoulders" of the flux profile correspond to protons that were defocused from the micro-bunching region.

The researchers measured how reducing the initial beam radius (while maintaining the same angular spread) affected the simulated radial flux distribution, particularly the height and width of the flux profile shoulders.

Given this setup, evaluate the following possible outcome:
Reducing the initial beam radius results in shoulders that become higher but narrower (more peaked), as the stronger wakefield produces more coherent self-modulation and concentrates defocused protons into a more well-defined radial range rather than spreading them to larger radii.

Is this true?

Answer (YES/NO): NO